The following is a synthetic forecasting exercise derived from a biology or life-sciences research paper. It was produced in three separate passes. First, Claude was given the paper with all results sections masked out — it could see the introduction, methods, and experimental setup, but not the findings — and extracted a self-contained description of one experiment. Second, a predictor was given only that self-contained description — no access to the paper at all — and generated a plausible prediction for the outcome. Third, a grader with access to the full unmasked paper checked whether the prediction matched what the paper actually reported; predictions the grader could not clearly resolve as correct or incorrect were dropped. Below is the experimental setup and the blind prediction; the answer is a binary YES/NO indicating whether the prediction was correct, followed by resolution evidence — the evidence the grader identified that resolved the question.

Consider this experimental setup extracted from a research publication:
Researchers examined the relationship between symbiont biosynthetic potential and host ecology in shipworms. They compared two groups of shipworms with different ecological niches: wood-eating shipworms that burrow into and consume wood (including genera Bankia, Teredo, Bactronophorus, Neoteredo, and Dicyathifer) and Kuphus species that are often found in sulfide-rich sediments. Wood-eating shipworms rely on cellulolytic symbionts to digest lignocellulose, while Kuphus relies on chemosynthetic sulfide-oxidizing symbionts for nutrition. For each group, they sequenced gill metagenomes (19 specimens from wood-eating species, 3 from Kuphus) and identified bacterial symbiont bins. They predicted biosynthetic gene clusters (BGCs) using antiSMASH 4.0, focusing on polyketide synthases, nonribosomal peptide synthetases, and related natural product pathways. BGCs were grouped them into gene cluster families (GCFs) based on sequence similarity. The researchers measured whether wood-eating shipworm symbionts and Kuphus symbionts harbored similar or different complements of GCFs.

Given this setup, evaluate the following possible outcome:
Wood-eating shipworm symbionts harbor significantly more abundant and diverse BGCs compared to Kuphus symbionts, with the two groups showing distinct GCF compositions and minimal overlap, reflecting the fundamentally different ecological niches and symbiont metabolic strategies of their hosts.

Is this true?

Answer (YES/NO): YES